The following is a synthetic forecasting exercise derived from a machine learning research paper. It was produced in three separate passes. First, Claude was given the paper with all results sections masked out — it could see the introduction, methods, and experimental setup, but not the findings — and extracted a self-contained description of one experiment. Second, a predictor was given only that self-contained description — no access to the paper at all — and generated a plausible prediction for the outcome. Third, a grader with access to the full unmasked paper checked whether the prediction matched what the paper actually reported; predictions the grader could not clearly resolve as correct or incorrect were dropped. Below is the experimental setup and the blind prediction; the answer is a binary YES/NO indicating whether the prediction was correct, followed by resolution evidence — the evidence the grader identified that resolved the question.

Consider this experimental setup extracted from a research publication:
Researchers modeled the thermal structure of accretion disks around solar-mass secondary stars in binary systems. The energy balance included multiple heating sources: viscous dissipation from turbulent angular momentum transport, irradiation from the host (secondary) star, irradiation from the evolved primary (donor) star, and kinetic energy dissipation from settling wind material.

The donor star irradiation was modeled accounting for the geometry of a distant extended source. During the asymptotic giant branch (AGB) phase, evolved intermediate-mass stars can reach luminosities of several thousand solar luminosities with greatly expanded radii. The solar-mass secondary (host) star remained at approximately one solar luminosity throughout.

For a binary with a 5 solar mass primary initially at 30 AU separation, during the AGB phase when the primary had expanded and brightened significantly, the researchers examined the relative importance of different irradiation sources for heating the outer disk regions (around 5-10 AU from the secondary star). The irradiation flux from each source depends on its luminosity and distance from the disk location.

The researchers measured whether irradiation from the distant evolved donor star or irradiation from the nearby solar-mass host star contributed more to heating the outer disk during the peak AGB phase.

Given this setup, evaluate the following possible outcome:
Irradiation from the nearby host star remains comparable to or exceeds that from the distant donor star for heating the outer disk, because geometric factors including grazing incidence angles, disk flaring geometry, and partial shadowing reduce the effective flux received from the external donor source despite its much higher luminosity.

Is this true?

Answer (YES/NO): NO